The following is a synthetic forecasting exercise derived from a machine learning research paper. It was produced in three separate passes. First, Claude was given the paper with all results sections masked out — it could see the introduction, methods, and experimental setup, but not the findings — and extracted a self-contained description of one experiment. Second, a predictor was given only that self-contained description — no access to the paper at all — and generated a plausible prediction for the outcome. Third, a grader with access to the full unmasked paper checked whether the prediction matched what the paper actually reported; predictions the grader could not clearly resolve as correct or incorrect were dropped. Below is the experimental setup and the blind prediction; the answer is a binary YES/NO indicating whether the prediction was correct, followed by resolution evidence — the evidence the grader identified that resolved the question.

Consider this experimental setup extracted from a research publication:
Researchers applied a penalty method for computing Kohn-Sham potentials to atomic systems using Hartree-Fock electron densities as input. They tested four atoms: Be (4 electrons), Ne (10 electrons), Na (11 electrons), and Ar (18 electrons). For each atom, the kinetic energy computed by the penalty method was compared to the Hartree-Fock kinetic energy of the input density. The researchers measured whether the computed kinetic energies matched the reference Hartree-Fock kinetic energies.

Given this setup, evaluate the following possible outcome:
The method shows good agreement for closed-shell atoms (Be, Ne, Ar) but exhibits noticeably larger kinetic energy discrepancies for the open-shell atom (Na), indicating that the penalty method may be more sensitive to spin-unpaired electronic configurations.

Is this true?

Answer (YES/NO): NO